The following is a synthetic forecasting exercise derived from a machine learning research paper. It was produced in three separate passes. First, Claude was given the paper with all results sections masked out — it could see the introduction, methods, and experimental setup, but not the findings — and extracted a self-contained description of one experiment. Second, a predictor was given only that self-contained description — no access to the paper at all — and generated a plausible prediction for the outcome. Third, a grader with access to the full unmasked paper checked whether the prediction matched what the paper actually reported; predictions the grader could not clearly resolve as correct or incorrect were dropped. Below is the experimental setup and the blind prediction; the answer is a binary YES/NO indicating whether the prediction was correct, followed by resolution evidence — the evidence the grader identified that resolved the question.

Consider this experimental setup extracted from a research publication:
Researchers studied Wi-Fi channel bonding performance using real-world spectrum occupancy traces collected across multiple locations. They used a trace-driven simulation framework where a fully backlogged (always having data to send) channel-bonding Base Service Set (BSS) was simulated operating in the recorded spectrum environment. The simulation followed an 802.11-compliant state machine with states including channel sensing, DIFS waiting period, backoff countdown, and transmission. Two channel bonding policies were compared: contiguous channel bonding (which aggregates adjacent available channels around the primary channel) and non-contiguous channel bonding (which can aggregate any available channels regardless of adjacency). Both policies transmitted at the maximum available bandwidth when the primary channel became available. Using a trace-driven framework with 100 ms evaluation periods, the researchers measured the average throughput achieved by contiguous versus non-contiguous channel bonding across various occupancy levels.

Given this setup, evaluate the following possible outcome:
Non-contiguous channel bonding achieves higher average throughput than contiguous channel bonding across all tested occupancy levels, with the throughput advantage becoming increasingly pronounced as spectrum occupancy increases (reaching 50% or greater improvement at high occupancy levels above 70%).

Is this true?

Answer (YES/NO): NO